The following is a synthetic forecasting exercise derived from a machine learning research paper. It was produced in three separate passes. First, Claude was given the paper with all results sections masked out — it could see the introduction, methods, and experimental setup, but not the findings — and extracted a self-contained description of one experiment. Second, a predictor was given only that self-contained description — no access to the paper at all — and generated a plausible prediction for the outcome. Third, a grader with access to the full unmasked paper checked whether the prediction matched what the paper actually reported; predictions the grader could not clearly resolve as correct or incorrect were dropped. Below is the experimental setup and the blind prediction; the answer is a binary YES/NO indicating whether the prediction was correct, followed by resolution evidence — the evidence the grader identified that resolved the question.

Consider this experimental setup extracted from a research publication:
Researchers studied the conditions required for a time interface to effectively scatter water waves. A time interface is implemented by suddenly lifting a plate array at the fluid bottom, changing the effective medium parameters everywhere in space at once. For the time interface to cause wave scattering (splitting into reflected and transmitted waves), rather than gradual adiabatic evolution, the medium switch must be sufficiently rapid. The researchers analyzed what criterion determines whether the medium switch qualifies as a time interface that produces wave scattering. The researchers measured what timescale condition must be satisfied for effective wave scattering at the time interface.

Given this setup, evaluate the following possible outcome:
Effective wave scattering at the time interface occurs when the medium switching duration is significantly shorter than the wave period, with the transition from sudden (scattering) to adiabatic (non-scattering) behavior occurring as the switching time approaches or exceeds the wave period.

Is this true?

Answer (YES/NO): YES